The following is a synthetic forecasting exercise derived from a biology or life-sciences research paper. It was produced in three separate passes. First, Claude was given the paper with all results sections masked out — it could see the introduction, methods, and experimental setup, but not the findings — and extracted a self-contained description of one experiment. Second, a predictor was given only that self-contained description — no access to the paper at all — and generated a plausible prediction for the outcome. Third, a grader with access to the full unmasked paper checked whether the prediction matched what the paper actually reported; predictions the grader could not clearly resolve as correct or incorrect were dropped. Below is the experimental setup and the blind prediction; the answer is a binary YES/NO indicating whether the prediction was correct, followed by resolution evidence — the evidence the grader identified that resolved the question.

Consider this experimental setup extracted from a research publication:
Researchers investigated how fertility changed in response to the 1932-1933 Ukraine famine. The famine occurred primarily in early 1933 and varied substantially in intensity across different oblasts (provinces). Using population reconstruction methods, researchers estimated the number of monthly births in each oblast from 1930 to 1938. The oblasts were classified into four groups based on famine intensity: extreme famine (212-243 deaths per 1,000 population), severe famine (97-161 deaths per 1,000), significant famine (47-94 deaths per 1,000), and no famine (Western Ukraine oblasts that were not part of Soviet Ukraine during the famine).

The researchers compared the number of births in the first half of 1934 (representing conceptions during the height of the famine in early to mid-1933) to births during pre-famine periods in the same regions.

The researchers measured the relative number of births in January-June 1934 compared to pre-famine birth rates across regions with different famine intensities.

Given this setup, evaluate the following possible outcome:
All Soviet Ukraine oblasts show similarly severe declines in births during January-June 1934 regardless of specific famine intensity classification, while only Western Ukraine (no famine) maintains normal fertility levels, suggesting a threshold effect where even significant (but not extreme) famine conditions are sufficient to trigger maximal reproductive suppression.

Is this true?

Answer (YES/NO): NO